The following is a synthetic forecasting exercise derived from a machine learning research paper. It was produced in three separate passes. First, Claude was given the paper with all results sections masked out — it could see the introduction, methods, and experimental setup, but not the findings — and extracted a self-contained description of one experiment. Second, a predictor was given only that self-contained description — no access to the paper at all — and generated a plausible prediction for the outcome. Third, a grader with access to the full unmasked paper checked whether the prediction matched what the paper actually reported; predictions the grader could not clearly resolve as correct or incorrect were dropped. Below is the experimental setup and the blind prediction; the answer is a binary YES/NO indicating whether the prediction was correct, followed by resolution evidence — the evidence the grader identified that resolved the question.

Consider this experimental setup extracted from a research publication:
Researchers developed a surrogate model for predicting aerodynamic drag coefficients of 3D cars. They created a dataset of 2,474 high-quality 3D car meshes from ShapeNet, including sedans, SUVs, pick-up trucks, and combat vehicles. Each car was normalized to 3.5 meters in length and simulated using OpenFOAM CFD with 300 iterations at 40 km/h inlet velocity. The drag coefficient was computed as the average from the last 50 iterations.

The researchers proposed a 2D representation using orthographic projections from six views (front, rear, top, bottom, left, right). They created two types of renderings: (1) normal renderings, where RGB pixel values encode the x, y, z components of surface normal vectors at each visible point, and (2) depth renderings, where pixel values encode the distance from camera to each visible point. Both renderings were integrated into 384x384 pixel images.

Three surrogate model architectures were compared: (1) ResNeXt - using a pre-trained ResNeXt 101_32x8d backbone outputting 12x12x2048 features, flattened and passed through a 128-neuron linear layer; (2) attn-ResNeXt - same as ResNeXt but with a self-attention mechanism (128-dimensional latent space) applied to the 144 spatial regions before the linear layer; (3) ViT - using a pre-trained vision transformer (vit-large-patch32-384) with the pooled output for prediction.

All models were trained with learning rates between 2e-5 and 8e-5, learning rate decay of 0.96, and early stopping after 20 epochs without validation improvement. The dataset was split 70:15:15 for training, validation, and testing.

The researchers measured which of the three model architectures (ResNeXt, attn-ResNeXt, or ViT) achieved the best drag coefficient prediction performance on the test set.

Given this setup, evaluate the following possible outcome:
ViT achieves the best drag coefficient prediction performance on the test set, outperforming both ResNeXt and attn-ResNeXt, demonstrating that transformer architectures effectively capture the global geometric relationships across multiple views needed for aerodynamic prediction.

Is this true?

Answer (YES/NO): NO